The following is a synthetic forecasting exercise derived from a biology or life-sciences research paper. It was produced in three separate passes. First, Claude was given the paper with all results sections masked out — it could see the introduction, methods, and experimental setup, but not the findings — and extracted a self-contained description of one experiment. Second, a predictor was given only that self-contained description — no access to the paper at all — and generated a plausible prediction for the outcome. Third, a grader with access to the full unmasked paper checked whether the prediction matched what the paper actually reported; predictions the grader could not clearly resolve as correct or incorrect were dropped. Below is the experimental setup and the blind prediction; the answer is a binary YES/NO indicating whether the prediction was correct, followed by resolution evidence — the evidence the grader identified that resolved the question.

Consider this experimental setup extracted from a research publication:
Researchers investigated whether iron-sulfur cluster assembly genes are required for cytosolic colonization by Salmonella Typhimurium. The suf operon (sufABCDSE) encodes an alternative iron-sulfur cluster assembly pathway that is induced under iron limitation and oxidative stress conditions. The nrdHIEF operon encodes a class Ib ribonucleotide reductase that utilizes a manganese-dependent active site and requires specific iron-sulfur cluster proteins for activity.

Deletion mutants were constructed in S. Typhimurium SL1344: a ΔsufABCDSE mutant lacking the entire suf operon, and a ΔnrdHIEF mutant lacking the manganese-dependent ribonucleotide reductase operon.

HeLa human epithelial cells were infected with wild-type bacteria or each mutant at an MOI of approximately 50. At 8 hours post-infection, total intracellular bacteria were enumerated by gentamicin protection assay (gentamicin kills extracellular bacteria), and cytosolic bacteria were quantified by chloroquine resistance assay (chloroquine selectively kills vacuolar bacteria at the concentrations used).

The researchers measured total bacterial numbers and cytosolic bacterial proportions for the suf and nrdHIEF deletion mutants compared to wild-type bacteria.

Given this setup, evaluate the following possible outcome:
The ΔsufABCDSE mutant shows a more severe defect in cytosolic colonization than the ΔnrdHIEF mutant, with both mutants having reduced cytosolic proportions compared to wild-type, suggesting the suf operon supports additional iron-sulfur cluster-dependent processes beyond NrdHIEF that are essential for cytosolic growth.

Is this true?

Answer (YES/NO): NO